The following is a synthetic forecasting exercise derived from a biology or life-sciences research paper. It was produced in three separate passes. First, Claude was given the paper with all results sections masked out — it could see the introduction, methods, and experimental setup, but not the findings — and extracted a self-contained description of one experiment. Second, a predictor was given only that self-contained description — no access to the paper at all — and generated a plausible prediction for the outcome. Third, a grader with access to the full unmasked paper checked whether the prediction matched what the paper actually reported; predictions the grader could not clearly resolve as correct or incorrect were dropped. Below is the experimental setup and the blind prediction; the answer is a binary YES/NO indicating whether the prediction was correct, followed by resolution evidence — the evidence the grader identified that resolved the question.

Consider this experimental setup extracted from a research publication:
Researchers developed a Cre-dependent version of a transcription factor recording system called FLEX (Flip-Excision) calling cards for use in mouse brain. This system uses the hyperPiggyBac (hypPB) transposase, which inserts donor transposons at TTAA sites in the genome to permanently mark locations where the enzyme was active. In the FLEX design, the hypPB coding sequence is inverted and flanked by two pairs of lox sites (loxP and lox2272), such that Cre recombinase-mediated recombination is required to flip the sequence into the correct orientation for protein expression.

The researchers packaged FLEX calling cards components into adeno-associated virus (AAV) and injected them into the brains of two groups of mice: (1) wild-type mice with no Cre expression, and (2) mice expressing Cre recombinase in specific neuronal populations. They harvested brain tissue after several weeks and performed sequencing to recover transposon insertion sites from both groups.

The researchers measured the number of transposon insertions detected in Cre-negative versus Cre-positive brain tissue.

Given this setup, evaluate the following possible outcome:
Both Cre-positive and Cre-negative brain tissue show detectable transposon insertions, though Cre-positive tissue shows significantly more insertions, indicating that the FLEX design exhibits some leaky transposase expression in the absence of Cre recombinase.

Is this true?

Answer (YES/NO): YES